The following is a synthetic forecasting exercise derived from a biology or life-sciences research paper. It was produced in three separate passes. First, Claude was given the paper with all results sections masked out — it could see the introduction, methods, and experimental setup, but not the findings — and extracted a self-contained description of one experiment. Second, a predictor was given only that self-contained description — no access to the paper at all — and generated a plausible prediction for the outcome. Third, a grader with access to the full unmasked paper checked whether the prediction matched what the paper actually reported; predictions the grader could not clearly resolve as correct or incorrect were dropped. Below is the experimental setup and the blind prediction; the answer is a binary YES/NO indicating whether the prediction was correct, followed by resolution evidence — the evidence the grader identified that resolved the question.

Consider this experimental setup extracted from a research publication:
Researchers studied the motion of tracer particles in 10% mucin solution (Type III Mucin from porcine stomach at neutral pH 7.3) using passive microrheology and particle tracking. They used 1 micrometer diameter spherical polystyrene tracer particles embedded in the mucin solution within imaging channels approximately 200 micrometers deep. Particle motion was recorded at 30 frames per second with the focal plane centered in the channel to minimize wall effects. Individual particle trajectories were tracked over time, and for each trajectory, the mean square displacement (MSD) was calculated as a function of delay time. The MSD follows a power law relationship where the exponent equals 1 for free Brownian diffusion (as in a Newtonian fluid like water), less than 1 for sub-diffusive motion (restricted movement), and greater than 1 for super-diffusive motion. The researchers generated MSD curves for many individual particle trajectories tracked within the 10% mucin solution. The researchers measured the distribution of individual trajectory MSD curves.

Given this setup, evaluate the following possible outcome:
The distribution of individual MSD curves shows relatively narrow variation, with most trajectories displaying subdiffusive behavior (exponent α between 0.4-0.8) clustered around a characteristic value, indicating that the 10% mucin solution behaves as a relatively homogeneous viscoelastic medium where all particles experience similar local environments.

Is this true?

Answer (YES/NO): NO